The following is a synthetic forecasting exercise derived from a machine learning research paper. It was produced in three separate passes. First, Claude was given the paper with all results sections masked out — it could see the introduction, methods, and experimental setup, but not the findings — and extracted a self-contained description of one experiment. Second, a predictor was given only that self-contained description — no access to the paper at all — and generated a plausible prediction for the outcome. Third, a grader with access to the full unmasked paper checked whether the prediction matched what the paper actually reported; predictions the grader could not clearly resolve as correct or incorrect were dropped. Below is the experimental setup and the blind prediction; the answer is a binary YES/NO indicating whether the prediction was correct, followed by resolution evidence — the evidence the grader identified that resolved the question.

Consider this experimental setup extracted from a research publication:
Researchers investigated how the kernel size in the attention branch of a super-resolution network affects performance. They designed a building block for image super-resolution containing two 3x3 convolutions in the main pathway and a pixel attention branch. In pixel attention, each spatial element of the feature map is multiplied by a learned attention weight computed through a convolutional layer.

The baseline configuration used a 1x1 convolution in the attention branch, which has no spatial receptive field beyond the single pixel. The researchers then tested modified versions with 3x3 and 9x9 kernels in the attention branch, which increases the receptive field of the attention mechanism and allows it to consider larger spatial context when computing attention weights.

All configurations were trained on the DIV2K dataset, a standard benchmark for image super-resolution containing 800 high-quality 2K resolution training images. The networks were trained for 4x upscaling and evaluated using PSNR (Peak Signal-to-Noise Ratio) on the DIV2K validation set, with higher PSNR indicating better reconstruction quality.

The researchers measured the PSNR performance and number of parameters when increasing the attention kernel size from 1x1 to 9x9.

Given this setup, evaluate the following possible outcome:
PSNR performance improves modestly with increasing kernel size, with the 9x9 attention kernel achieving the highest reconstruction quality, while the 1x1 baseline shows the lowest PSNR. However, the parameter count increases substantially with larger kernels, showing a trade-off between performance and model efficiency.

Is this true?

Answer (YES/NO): YES